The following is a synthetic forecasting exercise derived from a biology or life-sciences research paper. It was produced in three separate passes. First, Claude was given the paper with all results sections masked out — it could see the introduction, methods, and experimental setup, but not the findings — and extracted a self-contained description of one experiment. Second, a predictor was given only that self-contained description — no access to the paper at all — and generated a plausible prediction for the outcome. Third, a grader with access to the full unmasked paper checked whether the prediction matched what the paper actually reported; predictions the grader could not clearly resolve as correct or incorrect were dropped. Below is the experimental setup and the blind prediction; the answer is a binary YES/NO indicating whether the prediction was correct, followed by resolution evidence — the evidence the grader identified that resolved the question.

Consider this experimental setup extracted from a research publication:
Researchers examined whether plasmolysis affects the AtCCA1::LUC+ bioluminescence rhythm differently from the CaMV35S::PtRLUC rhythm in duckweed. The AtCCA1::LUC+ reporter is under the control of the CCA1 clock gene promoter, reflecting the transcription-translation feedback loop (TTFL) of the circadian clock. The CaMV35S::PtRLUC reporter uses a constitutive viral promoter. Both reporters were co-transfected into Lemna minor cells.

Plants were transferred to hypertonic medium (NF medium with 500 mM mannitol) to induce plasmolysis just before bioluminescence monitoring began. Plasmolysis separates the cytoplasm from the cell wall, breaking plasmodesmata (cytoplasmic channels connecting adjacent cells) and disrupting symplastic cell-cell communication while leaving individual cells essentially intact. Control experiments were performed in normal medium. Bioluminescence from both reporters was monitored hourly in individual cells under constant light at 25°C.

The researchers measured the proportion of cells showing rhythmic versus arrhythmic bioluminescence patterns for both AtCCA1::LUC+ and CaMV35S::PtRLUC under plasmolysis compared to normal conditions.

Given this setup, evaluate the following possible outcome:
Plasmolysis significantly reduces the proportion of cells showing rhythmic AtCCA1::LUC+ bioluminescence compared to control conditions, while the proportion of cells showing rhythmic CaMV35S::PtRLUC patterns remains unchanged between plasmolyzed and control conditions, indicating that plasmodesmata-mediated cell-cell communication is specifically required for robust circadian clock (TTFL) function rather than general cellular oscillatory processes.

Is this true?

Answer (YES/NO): NO